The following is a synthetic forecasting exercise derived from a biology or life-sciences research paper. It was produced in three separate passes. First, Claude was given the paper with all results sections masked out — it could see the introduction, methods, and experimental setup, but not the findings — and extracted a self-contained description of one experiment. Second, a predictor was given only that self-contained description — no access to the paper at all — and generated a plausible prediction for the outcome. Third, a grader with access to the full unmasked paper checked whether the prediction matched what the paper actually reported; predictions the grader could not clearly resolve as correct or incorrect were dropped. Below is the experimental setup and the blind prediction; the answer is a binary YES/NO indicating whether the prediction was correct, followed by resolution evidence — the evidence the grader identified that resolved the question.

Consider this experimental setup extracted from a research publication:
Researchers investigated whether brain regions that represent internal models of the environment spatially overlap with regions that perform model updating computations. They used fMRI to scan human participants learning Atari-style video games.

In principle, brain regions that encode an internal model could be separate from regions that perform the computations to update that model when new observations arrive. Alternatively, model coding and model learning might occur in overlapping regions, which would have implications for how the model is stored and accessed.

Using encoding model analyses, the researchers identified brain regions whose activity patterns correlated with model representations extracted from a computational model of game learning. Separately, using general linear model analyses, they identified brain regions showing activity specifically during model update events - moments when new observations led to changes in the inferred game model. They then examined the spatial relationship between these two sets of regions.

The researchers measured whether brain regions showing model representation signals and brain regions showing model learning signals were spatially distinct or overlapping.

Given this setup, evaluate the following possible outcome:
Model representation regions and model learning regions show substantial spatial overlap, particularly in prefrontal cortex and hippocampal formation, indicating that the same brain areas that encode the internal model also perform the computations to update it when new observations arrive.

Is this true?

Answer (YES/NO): NO